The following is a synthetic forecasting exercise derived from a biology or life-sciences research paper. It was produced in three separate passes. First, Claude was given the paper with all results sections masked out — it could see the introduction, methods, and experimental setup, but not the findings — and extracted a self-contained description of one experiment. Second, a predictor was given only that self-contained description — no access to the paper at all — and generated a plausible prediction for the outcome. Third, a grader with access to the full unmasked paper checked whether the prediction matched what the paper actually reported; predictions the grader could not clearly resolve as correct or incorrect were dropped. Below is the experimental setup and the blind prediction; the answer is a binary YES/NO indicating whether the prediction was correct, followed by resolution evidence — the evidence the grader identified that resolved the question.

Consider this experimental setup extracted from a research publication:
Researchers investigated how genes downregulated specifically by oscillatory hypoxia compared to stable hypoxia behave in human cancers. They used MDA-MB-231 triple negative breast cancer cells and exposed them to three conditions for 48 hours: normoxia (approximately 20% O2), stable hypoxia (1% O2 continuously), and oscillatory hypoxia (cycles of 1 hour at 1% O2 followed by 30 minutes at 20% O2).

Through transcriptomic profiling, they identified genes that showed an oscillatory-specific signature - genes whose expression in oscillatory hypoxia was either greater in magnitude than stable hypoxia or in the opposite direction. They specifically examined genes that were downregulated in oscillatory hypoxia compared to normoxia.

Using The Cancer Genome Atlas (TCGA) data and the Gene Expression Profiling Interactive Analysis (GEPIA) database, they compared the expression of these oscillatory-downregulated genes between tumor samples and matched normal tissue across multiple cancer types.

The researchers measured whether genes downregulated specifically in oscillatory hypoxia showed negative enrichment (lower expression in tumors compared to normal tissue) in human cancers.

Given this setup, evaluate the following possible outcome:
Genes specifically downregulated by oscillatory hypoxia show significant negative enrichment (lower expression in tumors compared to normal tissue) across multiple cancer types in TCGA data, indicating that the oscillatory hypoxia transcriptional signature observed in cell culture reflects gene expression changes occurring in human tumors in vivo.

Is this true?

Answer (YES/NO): YES